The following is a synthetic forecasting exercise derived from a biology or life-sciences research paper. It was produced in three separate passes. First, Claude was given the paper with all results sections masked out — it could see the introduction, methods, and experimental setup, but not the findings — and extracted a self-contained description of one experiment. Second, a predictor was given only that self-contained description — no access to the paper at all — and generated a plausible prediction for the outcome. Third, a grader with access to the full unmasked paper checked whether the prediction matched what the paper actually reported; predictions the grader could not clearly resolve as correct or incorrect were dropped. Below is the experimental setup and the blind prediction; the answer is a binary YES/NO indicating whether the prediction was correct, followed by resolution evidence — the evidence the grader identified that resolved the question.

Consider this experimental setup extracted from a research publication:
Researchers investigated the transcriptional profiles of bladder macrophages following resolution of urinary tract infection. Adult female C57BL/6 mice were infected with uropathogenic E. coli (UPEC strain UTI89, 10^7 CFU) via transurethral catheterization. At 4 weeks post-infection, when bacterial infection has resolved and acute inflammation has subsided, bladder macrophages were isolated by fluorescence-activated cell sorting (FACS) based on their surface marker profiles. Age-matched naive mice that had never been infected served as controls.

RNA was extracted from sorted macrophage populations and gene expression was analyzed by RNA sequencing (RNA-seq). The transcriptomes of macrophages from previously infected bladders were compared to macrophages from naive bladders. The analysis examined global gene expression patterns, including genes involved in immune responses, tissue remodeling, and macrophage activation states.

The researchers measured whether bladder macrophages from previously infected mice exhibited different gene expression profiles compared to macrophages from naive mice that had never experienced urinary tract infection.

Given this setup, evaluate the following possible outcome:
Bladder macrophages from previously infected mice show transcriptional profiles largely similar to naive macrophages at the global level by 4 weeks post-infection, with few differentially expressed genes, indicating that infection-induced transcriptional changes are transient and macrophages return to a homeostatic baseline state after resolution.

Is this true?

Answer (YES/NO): NO